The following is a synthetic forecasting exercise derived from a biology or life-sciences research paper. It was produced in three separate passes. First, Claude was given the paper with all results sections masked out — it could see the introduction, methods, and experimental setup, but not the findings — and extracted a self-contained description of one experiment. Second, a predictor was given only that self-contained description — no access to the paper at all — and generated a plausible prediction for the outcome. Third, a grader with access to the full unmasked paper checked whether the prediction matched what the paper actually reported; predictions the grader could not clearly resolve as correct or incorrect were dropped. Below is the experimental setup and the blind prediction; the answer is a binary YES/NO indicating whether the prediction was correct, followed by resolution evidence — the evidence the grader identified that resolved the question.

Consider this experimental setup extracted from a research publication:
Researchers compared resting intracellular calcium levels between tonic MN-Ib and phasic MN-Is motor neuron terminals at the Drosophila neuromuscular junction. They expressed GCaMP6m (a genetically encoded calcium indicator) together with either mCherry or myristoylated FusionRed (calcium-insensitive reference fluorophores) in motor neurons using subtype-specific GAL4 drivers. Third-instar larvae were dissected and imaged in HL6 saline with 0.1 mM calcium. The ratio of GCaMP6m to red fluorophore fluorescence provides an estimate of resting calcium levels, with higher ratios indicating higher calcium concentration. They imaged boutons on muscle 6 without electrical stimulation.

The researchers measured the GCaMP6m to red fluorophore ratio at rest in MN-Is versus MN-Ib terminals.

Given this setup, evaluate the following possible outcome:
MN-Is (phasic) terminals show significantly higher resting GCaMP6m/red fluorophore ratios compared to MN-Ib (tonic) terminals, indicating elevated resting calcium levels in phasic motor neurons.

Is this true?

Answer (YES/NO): NO